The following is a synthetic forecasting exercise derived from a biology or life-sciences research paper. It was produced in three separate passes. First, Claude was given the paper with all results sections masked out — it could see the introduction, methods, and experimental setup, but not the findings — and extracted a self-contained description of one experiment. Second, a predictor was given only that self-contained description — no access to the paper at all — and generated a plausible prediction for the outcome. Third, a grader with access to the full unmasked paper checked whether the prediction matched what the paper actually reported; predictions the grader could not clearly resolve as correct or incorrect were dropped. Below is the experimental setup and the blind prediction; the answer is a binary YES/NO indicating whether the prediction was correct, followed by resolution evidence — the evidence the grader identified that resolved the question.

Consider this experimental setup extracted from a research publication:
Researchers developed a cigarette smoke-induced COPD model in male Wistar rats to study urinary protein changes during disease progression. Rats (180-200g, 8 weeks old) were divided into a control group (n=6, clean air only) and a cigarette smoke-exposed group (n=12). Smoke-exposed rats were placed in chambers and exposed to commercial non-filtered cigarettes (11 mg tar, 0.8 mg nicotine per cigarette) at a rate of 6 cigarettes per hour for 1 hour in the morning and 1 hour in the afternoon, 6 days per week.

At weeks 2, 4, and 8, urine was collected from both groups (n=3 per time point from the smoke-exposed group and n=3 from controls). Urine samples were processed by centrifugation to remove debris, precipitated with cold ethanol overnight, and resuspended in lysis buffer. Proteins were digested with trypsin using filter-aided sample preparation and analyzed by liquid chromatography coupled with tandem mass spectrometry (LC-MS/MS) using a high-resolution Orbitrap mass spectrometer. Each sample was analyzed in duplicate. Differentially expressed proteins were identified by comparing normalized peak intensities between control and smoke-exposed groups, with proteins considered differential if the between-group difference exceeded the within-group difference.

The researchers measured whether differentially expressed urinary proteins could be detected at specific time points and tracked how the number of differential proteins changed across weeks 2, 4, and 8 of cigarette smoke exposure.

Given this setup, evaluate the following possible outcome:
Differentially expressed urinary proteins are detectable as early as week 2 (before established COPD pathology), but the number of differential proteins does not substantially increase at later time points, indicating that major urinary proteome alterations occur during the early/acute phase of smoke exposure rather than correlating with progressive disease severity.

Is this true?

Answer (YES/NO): YES